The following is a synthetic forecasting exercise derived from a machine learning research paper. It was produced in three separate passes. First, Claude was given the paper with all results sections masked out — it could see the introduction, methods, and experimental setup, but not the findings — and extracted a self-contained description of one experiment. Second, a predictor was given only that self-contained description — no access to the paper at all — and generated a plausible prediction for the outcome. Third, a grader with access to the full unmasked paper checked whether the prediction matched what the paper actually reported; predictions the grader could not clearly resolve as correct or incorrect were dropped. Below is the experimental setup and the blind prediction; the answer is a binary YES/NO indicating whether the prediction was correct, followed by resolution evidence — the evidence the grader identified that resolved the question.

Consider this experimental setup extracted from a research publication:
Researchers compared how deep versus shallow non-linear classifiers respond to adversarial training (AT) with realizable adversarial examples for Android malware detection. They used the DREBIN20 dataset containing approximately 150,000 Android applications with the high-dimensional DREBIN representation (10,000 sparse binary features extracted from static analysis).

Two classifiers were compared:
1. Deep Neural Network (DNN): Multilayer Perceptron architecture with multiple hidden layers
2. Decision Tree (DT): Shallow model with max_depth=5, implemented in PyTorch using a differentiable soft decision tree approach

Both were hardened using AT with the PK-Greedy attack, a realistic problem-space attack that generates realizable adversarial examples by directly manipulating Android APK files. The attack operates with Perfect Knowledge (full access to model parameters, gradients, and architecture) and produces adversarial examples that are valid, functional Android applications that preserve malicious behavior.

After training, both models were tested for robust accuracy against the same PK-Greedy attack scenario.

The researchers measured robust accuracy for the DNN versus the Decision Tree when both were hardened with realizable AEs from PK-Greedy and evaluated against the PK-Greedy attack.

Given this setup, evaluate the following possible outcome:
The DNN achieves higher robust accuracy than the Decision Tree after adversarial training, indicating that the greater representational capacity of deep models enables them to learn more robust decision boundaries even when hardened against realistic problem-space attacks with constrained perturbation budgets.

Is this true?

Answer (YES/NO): YES